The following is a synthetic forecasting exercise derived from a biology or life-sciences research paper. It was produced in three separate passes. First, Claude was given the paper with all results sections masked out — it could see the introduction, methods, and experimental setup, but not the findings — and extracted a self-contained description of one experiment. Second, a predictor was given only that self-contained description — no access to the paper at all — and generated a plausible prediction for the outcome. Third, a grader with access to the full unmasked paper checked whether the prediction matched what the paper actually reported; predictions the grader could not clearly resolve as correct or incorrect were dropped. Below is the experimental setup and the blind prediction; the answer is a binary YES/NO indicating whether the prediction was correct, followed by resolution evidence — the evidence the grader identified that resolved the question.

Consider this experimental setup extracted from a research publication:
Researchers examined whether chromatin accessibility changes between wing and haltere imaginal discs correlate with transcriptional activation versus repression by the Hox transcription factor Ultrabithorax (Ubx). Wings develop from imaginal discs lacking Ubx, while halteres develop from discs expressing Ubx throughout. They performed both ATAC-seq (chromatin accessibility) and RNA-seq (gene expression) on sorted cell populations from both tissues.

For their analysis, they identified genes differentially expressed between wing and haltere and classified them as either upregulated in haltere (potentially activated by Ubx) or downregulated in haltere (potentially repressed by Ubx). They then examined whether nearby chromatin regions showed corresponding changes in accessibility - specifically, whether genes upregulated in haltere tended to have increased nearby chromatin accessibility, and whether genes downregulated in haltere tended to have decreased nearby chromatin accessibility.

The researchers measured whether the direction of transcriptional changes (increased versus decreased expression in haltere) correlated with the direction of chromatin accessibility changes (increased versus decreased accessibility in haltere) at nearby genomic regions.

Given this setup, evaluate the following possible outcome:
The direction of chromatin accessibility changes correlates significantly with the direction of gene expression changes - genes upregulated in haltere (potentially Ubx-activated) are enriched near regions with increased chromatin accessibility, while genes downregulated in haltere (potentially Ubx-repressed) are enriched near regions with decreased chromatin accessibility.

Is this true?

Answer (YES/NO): YES